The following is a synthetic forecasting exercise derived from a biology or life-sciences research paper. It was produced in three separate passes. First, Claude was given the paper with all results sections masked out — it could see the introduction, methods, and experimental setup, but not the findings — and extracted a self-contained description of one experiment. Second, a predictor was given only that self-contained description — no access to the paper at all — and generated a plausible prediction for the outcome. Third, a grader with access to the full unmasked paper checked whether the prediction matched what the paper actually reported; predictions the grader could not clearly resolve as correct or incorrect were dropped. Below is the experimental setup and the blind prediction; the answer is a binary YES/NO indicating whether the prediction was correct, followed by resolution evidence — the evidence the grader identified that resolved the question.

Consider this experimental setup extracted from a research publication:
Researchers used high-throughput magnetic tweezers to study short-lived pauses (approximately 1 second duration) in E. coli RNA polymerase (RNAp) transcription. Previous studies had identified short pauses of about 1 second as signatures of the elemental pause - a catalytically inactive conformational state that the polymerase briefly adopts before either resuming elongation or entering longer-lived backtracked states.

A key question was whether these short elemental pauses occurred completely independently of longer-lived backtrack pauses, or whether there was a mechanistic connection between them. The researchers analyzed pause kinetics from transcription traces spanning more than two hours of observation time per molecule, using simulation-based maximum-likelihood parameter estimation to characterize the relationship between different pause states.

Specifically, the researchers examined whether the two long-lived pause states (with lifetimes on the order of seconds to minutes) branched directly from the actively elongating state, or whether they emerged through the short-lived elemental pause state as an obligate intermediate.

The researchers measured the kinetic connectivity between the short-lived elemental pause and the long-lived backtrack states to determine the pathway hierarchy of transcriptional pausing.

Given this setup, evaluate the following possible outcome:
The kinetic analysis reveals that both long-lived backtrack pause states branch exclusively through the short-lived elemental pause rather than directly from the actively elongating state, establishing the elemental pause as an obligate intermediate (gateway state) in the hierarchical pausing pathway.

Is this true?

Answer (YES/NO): YES